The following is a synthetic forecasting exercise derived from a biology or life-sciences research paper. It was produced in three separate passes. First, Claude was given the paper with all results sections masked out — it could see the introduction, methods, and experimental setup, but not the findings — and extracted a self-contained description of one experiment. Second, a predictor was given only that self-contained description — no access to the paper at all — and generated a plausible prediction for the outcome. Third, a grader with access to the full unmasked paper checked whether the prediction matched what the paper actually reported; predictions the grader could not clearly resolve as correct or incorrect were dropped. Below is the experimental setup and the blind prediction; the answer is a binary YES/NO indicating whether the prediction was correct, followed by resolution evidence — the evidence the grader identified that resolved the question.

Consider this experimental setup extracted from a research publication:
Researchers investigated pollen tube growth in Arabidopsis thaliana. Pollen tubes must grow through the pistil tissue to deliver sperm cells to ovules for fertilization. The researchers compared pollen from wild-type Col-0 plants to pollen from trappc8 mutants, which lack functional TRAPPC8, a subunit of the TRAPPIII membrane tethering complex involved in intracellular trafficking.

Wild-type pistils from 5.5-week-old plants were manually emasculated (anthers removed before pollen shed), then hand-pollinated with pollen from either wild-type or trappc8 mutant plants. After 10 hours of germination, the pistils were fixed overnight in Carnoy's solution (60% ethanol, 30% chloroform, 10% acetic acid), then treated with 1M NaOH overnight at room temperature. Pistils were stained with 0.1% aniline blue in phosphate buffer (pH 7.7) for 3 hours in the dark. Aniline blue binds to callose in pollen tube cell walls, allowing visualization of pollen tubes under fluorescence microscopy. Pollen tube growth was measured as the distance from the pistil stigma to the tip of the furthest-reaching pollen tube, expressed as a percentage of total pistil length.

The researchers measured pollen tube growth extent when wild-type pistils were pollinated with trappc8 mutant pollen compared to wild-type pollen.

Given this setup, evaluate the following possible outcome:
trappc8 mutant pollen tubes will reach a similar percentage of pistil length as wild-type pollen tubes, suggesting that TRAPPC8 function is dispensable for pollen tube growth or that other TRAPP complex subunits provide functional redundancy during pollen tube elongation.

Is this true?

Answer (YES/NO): NO